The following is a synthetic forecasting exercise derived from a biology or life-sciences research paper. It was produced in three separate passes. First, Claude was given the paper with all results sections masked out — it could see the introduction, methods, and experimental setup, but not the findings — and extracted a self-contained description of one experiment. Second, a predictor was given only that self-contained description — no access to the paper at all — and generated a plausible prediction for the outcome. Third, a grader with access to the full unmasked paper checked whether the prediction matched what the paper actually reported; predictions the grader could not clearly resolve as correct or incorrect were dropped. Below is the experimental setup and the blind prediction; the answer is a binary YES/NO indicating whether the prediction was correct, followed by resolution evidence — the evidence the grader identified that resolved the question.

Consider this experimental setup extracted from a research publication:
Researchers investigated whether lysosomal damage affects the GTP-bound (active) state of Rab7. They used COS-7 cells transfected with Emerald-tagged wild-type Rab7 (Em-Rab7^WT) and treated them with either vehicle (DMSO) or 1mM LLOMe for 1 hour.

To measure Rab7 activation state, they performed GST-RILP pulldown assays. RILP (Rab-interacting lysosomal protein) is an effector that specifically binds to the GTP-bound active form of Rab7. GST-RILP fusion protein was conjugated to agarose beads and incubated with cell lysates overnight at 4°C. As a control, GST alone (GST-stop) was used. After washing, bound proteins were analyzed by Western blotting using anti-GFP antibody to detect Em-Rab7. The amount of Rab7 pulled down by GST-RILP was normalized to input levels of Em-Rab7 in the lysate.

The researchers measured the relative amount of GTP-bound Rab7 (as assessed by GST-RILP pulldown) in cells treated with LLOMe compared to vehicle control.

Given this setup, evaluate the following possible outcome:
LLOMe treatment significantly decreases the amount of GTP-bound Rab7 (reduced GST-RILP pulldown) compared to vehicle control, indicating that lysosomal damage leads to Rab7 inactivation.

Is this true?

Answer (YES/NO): NO